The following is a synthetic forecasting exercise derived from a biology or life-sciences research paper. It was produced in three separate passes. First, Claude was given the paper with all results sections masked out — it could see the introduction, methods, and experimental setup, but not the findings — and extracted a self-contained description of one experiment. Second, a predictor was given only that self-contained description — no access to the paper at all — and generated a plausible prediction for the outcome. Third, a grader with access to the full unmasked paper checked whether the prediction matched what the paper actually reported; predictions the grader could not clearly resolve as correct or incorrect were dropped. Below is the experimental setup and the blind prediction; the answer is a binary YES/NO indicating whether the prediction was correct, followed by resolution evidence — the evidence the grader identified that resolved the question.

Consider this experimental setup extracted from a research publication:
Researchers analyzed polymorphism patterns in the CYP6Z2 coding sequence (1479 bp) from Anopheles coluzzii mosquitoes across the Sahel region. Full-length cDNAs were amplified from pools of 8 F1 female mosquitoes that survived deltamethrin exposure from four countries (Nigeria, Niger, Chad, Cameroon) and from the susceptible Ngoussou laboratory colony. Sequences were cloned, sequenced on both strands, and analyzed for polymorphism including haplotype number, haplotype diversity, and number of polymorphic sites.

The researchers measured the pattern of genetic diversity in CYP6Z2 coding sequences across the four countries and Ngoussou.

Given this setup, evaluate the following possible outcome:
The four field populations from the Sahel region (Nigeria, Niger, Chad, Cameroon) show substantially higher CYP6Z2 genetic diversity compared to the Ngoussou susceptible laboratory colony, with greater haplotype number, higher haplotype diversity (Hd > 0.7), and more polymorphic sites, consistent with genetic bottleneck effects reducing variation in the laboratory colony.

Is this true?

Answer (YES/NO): NO